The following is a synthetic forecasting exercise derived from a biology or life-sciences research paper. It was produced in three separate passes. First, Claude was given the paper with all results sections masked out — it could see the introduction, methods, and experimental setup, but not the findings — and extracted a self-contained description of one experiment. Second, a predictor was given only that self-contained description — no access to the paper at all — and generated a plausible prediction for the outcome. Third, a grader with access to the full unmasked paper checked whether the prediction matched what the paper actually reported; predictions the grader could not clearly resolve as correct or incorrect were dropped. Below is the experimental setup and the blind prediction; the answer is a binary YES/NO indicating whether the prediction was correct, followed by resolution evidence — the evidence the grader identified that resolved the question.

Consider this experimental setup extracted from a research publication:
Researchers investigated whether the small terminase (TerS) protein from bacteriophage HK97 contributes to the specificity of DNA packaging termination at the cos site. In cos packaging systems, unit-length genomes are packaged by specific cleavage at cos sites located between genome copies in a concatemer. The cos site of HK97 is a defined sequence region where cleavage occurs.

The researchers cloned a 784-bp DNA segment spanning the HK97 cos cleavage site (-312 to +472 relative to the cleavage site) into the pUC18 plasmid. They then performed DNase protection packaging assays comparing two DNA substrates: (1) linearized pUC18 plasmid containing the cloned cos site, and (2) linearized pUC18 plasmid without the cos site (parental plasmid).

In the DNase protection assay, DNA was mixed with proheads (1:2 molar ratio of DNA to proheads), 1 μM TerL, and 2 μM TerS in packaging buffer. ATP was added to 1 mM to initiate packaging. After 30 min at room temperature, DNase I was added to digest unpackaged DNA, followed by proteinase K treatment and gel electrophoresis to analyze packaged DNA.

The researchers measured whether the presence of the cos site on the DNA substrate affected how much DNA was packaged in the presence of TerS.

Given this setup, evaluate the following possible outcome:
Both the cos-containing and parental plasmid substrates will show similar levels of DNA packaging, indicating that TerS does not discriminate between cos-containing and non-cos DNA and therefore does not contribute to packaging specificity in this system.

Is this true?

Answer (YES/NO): NO